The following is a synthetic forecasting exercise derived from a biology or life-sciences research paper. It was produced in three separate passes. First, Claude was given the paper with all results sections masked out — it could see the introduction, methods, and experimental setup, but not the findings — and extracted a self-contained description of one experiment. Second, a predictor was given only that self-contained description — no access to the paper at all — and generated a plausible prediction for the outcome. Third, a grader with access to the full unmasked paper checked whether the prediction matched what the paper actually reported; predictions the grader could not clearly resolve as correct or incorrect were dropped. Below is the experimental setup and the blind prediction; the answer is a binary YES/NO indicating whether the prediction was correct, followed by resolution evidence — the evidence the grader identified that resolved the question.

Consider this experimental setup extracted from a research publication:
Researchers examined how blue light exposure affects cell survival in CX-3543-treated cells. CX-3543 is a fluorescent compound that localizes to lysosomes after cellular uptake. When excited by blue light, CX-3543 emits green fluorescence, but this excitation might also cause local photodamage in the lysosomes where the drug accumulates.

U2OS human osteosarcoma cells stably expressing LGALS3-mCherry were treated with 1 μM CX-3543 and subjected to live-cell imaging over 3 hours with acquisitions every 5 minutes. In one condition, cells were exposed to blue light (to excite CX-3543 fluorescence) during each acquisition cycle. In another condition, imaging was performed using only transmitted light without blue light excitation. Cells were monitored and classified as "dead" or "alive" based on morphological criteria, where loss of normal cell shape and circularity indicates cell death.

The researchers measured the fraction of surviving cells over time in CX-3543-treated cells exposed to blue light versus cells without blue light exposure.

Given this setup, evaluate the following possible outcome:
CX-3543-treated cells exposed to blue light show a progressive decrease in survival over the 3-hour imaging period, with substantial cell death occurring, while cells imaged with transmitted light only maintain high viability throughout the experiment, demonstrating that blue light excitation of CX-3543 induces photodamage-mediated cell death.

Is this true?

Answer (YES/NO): NO